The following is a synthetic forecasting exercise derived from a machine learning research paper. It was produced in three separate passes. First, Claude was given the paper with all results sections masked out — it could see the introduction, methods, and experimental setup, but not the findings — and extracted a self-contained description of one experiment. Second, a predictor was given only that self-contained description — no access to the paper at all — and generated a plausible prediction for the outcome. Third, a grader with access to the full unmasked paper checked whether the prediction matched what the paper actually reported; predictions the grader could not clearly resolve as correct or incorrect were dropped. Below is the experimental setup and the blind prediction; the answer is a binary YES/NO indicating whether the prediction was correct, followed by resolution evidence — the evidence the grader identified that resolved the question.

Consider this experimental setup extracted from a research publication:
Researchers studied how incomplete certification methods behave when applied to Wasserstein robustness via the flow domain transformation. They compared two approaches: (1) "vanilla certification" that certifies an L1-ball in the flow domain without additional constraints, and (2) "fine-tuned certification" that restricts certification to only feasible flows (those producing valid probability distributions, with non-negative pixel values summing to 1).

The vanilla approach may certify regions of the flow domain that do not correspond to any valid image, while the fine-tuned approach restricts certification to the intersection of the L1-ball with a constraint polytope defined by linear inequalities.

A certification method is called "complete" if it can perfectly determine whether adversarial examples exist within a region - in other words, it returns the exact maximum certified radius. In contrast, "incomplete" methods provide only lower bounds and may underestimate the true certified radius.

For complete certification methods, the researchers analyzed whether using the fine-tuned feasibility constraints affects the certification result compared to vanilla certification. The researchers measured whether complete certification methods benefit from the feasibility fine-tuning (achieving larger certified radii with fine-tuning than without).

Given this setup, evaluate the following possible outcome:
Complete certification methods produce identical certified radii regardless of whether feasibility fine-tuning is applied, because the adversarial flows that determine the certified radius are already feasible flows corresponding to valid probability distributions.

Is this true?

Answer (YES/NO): YES